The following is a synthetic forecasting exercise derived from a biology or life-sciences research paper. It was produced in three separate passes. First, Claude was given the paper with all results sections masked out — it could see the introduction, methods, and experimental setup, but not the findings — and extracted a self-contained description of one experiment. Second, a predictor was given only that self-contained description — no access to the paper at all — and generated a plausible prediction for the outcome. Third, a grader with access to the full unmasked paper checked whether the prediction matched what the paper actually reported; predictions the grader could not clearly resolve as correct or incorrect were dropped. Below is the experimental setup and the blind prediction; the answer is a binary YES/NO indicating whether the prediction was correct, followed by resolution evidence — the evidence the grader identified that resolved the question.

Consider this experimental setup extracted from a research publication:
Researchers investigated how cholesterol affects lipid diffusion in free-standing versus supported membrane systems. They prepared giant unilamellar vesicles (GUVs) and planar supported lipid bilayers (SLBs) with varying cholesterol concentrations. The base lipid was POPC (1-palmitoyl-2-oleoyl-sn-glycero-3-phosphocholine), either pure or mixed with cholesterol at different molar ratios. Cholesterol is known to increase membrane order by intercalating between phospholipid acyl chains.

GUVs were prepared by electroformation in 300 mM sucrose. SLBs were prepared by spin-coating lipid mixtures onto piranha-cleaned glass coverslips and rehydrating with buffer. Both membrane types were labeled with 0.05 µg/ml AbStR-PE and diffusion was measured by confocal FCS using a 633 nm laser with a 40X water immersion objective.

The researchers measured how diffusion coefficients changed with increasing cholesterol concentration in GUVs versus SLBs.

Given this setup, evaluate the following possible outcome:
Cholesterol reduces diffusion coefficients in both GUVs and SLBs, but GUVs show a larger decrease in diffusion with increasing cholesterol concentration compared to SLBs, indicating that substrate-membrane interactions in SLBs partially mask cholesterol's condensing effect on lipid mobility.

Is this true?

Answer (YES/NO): YES